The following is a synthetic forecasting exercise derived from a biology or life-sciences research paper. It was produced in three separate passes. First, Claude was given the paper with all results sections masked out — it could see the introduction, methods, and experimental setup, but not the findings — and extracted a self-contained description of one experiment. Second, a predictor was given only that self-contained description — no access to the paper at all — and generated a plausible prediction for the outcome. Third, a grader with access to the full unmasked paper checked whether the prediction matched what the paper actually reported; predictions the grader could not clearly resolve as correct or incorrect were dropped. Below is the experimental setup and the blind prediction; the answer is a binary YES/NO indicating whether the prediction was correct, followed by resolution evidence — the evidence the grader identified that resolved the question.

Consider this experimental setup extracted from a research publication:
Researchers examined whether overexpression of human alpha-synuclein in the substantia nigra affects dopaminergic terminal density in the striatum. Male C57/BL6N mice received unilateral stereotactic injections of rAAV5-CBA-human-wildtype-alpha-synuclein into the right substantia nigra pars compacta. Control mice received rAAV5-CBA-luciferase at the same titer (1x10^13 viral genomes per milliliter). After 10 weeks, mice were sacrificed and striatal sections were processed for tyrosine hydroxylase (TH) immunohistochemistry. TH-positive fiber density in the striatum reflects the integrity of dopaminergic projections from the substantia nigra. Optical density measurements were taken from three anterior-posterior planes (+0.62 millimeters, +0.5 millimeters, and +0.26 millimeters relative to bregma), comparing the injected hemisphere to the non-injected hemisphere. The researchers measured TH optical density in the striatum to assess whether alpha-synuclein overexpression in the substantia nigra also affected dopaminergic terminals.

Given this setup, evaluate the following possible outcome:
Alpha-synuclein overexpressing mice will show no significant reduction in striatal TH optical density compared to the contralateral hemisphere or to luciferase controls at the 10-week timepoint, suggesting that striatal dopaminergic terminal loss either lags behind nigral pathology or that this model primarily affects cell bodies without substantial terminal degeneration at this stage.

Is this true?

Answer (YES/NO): NO